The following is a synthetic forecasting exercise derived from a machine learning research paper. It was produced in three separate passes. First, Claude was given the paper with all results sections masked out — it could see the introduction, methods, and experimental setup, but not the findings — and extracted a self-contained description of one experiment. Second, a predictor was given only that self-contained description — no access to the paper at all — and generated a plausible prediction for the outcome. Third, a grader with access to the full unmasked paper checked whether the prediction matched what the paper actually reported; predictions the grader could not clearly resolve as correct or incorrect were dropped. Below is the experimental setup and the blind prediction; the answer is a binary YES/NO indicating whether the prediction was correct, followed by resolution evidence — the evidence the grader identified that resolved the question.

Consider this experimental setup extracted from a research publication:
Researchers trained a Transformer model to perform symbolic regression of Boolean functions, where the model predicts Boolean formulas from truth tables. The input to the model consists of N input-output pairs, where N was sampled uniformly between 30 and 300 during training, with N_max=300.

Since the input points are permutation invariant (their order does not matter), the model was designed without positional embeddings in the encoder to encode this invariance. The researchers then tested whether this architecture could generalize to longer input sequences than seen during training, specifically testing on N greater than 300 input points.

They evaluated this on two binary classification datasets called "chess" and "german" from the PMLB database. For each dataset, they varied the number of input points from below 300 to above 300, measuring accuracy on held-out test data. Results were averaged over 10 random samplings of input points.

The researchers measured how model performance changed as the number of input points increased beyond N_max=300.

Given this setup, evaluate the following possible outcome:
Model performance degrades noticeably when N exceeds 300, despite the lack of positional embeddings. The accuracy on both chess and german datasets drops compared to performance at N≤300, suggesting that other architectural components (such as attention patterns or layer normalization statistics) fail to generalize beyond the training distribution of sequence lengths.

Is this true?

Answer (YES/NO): NO